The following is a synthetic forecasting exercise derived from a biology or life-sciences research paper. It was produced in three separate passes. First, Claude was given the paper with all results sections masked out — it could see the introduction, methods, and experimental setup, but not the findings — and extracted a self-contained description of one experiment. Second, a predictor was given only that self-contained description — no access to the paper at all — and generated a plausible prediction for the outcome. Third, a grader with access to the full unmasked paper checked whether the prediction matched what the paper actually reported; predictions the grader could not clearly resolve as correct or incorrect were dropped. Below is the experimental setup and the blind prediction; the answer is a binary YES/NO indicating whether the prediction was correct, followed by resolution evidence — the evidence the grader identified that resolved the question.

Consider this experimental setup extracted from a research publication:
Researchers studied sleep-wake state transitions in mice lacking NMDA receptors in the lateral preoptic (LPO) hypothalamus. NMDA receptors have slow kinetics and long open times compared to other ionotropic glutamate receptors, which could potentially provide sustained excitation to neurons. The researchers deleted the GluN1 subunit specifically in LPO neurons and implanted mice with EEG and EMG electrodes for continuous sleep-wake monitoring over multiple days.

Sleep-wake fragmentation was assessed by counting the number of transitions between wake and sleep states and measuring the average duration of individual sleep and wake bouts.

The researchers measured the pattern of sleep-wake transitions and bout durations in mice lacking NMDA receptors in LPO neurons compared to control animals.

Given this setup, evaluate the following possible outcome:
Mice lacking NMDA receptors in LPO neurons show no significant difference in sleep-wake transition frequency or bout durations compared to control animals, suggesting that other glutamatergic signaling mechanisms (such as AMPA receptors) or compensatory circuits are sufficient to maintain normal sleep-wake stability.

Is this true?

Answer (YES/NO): NO